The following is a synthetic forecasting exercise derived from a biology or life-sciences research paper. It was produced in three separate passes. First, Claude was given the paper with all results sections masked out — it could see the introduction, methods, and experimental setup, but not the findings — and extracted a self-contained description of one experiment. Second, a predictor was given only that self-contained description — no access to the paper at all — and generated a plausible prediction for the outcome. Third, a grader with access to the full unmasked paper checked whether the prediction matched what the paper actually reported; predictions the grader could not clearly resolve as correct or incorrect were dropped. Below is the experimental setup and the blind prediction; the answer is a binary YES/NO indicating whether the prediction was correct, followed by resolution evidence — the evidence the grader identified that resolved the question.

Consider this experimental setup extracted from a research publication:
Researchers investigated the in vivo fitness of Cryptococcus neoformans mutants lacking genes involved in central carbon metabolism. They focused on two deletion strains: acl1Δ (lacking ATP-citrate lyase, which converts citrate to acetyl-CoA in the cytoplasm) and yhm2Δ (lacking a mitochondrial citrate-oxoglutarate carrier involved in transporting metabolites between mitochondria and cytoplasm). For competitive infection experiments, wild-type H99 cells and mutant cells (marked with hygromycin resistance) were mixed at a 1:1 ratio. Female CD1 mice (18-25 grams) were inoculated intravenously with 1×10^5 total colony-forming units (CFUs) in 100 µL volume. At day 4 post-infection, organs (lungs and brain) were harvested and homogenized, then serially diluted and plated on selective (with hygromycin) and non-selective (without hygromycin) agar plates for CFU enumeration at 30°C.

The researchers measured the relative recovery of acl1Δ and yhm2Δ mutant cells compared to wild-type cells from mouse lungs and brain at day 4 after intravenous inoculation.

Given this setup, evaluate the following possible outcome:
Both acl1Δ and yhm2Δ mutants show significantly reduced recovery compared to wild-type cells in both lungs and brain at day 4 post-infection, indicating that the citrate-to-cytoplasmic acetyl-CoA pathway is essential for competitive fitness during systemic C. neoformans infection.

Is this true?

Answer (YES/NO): YES